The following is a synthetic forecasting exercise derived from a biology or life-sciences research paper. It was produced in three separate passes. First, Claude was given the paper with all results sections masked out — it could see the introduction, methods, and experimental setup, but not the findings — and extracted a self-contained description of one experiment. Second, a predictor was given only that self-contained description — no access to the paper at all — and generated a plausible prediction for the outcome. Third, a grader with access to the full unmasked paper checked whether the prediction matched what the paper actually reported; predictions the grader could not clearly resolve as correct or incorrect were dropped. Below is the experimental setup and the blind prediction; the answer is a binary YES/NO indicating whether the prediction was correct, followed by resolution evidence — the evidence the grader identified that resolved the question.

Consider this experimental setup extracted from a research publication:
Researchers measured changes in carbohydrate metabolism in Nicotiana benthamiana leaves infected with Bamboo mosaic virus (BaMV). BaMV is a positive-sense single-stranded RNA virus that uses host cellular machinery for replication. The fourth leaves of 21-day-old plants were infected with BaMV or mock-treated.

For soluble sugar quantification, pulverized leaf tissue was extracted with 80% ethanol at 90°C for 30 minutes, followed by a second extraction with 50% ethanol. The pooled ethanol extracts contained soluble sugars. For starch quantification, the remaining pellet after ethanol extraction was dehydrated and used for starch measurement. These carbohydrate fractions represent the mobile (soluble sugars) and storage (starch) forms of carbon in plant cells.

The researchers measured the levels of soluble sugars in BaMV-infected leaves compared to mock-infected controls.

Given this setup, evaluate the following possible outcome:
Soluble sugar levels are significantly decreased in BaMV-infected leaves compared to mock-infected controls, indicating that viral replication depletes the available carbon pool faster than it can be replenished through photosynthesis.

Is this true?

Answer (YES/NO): NO